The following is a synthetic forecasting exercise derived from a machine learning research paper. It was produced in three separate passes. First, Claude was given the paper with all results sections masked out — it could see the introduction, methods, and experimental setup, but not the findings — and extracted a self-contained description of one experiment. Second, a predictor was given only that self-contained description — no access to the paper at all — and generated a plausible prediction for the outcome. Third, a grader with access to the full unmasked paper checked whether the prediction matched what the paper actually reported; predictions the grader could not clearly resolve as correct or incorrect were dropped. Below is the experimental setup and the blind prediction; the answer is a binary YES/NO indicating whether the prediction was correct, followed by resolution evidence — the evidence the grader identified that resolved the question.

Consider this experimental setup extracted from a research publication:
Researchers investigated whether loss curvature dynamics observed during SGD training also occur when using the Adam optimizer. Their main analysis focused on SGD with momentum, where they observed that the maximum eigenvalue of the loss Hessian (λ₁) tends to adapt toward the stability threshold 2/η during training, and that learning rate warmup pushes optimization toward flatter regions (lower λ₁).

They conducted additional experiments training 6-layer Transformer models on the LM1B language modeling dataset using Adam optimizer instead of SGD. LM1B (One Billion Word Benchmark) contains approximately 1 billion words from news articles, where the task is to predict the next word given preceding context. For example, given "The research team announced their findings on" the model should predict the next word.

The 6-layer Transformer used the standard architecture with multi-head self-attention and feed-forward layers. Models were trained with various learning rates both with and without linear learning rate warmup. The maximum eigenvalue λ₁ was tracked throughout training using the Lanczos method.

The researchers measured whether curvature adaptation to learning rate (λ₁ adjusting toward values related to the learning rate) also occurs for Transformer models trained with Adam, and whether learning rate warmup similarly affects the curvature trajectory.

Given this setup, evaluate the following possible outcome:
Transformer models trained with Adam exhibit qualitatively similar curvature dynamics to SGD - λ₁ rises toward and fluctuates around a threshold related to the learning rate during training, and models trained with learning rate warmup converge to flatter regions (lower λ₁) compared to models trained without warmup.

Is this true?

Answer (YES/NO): YES